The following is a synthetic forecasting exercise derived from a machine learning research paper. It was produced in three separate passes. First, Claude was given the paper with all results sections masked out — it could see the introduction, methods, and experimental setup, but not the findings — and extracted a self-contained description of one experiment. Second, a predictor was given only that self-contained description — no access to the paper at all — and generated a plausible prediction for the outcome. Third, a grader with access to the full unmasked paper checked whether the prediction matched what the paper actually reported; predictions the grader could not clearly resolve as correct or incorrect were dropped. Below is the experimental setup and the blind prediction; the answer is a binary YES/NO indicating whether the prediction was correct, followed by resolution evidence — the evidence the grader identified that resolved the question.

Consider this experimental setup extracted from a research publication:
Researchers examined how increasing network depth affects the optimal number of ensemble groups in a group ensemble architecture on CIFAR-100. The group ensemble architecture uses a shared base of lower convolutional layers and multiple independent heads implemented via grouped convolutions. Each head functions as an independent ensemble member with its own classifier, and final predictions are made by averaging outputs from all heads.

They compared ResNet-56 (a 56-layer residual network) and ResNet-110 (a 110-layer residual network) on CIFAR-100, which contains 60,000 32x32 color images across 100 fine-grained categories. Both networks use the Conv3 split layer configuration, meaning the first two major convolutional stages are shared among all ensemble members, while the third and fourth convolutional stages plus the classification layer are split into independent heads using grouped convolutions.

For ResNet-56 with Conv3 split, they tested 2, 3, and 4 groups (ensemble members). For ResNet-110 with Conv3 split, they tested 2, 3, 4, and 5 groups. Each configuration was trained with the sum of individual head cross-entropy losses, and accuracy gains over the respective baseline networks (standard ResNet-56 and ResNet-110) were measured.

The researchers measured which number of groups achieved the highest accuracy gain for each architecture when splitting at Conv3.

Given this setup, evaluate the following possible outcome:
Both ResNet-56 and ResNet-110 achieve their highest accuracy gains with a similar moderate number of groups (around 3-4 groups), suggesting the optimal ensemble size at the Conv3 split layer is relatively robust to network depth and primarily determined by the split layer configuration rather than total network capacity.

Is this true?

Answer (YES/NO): NO